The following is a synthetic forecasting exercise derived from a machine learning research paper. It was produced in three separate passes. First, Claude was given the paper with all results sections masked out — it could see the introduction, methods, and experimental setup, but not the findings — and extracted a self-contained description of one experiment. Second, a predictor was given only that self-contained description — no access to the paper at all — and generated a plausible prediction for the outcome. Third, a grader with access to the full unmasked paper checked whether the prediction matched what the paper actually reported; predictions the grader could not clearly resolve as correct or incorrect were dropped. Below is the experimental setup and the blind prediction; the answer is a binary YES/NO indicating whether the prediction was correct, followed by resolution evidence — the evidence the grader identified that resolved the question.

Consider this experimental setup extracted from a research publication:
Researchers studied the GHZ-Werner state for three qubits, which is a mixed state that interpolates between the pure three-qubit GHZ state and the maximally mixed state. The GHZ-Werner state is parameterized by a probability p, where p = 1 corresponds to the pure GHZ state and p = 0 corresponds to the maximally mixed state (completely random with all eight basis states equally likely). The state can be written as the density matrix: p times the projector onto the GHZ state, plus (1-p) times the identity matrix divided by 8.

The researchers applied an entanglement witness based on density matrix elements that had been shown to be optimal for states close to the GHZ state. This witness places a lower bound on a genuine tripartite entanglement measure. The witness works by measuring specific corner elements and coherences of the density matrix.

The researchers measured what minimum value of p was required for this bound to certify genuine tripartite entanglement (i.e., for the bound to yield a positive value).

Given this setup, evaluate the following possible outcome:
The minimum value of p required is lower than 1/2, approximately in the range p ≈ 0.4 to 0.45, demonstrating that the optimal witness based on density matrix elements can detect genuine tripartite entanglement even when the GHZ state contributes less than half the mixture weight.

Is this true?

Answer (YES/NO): YES